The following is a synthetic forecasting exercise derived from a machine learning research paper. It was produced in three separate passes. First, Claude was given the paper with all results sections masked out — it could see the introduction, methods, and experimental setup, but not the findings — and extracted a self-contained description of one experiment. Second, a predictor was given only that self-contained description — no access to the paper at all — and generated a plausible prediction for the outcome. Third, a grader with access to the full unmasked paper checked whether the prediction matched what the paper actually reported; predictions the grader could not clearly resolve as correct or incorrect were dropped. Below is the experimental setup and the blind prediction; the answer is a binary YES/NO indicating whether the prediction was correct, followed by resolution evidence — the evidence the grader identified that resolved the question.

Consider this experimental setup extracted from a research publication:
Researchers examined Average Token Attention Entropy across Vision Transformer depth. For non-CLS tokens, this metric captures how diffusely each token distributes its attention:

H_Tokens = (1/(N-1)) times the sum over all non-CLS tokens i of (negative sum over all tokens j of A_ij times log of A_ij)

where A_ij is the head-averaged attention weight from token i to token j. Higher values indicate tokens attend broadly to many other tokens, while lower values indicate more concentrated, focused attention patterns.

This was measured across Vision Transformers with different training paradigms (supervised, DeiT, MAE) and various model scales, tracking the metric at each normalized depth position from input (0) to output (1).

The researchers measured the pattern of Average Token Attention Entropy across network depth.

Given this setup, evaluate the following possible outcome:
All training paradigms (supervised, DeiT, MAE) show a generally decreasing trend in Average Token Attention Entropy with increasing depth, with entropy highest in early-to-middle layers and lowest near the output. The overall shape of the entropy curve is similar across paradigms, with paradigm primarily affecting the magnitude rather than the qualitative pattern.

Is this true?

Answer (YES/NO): NO